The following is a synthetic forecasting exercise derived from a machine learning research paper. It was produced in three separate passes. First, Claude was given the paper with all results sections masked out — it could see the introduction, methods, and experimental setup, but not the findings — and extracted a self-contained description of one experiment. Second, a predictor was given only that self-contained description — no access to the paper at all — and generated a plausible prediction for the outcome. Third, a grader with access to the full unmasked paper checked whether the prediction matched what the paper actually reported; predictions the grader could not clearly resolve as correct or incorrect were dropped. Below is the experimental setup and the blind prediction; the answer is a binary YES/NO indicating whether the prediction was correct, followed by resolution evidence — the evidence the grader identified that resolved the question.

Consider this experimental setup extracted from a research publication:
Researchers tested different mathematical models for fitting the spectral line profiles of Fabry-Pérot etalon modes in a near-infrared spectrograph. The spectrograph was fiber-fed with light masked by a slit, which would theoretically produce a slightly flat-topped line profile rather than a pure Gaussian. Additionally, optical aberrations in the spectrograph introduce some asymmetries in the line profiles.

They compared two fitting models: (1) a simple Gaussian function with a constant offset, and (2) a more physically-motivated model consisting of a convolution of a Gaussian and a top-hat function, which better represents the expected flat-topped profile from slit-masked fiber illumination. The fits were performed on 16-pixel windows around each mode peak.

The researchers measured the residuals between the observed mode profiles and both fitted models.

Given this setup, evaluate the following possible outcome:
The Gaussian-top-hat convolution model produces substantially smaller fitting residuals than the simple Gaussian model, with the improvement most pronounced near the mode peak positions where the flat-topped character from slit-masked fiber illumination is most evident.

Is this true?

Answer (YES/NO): NO